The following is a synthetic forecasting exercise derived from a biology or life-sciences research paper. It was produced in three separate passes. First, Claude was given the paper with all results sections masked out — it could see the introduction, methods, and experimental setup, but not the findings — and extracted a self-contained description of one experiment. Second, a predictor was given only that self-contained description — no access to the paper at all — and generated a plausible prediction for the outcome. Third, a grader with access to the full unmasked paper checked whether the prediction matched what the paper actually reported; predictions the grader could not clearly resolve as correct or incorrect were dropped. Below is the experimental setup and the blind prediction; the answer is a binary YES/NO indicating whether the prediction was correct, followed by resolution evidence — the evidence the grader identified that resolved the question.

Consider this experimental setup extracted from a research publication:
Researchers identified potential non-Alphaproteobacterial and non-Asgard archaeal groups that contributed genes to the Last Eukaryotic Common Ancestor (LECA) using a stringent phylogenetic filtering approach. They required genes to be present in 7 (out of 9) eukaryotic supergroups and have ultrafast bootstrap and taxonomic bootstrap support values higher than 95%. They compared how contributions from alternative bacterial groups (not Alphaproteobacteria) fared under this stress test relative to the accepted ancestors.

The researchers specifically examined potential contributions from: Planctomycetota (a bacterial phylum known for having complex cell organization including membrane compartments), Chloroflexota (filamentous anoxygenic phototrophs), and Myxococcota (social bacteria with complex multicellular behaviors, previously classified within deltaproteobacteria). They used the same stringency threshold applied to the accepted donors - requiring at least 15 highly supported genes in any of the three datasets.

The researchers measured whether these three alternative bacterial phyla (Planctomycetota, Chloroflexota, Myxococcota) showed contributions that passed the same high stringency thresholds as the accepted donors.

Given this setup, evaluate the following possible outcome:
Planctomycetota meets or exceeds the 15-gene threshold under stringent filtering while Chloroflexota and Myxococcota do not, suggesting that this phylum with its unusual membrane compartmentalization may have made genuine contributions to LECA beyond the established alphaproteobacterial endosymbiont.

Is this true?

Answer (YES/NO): NO